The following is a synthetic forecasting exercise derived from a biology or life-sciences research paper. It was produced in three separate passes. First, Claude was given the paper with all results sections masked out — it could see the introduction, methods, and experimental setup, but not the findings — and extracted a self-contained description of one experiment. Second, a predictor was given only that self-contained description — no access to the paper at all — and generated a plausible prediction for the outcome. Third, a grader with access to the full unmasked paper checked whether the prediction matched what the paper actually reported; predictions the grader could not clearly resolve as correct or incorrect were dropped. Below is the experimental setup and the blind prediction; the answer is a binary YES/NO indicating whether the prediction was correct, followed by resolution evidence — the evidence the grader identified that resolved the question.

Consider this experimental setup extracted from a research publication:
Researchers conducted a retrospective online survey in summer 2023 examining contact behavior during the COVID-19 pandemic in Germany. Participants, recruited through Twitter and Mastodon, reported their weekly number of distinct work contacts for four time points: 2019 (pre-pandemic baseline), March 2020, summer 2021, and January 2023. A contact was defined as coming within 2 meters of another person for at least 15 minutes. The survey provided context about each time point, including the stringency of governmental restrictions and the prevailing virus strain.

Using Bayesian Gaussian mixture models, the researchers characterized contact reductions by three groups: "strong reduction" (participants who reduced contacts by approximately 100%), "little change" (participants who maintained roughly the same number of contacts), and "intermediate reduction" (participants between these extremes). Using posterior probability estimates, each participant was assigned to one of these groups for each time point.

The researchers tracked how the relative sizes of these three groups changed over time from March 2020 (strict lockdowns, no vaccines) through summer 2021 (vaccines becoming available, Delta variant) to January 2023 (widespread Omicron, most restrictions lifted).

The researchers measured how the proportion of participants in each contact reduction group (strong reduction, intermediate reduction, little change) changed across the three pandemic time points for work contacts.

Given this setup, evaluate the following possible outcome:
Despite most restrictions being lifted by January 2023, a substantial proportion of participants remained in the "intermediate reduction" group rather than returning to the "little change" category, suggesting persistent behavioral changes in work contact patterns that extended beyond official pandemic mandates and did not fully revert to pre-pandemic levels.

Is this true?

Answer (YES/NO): YES